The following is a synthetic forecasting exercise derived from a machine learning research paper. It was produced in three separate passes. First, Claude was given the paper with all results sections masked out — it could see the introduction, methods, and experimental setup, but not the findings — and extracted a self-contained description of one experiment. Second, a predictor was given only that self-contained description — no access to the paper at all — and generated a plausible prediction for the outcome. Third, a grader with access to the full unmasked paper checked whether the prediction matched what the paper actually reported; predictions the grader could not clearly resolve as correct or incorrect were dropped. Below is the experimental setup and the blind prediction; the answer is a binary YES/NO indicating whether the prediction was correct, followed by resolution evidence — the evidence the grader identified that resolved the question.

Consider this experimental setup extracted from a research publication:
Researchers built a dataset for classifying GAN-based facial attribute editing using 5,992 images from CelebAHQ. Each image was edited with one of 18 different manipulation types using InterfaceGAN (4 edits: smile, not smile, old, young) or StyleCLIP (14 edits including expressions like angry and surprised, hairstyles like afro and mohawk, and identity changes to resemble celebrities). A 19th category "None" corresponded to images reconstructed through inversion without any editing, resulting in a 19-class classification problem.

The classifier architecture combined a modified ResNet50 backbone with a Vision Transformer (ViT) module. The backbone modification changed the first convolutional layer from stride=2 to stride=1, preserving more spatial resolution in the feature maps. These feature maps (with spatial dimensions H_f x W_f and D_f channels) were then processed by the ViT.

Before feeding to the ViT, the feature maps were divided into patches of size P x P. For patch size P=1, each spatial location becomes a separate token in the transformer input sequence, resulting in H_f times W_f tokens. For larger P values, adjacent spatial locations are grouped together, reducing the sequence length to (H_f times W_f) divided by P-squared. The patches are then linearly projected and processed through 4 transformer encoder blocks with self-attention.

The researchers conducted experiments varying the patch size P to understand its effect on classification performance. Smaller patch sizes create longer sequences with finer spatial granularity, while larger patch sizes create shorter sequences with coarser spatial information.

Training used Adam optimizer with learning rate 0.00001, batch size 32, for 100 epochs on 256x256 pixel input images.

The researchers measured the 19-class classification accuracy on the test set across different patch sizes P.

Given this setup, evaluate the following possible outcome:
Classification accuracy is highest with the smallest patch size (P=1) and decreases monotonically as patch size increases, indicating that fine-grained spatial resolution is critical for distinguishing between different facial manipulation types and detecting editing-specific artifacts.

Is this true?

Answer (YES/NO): NO